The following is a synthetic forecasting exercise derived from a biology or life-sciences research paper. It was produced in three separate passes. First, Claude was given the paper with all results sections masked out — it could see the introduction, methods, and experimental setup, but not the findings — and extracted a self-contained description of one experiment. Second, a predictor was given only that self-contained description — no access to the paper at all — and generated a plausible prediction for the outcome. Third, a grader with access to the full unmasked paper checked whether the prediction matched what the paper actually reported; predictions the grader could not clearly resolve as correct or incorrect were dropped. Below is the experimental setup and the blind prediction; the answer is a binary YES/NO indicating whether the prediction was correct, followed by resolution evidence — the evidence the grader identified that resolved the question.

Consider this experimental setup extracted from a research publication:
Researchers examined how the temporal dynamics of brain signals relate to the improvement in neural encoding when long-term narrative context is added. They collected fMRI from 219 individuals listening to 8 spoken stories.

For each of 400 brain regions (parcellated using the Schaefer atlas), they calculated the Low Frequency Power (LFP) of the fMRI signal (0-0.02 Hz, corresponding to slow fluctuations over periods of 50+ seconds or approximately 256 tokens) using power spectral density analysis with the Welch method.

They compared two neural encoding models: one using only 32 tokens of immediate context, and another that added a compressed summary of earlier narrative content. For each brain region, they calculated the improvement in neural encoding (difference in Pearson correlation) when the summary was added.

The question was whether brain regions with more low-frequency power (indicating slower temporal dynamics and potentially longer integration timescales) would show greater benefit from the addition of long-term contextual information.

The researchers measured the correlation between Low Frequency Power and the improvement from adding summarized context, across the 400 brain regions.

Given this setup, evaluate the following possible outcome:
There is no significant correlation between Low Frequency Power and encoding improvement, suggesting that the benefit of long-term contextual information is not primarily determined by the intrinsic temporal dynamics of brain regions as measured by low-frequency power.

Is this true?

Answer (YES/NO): NO